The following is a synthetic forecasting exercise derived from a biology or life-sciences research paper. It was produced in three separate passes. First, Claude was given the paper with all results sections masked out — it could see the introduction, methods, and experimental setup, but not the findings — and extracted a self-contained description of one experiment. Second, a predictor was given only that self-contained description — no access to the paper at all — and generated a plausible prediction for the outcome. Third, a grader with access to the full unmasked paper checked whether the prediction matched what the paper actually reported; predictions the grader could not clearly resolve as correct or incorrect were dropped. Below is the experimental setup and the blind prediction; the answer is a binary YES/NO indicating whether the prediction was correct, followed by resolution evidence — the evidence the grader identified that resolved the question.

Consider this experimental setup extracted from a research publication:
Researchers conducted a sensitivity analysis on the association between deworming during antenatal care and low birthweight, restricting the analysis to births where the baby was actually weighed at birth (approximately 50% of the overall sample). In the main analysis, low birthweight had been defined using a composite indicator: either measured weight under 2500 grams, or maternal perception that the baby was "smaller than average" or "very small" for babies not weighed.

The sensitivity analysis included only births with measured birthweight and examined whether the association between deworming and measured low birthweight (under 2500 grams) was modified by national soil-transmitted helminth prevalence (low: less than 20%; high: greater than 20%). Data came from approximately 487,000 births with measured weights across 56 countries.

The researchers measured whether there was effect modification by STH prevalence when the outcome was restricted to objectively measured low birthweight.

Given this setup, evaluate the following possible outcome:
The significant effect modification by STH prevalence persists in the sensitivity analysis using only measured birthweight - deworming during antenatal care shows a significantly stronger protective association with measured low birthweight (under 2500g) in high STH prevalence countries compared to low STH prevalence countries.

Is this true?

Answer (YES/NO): NO